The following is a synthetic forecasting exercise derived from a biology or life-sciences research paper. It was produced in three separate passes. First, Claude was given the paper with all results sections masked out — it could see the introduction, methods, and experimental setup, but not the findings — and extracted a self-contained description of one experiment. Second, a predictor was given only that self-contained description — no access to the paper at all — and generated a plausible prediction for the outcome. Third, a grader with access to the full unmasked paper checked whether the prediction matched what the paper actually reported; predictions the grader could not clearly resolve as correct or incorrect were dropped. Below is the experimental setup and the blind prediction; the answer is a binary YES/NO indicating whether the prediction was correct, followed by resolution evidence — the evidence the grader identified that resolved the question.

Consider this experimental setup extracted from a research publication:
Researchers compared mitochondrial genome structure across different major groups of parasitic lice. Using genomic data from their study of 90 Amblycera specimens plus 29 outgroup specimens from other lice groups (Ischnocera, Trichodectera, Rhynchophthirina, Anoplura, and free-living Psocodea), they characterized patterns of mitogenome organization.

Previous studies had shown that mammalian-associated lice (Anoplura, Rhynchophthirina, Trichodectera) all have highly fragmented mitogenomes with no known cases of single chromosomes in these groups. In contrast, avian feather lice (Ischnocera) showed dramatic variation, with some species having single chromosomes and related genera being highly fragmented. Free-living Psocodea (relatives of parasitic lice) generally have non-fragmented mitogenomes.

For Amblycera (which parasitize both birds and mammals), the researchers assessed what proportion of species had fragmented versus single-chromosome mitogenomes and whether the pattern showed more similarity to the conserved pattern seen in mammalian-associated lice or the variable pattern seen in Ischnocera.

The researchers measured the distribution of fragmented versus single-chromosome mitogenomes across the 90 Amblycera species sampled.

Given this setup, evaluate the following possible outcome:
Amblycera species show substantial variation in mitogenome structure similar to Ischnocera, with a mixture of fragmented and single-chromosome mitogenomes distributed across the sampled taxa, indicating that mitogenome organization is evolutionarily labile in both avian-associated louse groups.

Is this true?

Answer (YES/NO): YES